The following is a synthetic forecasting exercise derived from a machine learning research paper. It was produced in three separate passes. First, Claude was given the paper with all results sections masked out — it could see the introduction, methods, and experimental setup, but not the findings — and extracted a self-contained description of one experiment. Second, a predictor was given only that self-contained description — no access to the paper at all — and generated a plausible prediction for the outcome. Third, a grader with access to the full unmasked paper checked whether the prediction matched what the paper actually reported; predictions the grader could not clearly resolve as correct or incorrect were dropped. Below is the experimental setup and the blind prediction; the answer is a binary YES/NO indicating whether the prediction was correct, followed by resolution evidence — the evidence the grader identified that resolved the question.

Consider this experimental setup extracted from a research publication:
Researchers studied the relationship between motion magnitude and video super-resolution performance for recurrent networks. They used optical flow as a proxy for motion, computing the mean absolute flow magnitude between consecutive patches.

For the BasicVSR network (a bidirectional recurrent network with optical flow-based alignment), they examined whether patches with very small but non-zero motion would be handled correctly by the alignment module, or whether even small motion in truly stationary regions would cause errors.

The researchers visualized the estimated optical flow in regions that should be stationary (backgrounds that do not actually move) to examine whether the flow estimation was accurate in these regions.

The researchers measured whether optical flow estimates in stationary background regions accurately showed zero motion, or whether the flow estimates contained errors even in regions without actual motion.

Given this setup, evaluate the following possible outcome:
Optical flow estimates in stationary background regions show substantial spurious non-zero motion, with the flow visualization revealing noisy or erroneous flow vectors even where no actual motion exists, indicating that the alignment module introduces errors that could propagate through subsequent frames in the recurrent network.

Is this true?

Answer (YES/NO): YES